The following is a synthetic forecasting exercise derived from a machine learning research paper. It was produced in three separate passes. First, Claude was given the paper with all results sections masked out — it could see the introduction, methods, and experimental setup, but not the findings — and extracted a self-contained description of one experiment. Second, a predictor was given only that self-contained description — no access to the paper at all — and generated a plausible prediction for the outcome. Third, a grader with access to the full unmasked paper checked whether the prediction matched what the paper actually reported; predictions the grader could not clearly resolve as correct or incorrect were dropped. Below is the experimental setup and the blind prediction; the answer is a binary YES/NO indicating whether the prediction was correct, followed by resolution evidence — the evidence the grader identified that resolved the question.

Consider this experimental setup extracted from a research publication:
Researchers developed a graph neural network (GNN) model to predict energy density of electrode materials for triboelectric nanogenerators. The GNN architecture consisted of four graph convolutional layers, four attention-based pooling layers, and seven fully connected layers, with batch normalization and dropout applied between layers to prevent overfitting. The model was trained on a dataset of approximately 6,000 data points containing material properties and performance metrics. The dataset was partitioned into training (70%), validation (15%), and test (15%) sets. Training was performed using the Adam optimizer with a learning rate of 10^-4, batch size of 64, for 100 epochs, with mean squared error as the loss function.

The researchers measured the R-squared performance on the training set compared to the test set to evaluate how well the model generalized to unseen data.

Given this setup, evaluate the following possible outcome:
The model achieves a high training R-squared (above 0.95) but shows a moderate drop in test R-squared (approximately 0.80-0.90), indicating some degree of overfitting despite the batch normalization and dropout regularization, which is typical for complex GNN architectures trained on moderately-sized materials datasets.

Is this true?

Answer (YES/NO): YES